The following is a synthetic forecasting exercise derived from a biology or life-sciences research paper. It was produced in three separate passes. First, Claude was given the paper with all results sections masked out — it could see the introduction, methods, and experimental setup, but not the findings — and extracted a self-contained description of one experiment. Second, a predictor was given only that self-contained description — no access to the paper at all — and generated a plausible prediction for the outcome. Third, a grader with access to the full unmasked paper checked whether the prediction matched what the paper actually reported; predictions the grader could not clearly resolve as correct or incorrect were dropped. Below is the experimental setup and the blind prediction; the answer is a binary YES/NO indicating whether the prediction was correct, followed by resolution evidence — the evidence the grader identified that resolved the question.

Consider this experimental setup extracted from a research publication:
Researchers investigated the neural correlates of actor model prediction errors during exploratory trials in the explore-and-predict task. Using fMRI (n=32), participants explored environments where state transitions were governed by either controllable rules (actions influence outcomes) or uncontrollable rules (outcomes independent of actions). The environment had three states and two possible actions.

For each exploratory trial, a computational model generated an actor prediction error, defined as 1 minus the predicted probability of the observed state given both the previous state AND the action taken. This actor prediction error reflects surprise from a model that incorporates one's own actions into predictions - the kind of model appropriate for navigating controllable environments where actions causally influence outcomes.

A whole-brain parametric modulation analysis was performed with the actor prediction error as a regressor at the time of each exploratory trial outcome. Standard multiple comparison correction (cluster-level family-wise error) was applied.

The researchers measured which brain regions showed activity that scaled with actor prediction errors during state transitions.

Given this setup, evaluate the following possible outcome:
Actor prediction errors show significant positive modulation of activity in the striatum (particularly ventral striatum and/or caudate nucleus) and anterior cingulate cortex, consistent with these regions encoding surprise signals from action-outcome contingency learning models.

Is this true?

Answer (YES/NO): NO